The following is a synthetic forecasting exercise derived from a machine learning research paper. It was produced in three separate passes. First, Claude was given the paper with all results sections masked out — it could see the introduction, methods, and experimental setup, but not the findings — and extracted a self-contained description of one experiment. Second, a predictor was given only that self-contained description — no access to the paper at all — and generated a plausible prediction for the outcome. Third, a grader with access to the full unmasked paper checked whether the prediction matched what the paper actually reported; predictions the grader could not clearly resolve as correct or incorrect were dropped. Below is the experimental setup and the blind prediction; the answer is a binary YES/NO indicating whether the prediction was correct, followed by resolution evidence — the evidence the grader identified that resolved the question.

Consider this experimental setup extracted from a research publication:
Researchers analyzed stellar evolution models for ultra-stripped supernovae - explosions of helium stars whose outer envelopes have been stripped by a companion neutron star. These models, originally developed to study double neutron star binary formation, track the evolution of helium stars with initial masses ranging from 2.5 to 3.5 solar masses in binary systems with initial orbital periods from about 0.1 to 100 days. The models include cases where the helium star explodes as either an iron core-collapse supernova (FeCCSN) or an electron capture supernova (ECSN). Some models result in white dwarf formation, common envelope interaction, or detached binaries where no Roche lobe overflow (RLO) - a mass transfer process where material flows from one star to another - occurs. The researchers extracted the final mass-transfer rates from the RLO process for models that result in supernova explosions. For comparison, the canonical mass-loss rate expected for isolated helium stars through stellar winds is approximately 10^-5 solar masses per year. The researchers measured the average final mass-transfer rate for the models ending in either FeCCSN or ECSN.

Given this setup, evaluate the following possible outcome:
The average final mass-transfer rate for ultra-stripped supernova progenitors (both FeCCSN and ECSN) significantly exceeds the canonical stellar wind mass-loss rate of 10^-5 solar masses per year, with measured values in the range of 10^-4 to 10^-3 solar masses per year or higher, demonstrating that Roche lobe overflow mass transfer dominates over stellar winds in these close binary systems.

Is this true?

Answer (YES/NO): YES